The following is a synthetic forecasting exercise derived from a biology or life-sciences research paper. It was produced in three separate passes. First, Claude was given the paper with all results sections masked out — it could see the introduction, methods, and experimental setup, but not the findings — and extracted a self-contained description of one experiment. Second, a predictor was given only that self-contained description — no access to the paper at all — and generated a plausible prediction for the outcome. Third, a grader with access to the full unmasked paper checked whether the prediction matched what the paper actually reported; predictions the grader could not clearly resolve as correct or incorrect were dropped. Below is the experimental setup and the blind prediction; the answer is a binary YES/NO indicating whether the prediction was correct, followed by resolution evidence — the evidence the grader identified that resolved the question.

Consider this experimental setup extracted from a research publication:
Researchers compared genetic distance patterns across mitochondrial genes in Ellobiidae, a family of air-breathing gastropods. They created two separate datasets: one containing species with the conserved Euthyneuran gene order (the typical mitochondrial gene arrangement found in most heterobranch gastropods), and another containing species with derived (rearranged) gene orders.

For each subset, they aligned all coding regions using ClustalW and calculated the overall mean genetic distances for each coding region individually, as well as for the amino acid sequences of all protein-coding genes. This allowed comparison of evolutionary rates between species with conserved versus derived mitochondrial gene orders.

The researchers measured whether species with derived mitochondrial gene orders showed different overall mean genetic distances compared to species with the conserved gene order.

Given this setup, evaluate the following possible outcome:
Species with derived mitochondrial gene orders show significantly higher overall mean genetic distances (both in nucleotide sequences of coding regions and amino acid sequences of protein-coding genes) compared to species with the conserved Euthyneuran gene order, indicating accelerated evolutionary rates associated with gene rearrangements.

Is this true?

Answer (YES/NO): YES